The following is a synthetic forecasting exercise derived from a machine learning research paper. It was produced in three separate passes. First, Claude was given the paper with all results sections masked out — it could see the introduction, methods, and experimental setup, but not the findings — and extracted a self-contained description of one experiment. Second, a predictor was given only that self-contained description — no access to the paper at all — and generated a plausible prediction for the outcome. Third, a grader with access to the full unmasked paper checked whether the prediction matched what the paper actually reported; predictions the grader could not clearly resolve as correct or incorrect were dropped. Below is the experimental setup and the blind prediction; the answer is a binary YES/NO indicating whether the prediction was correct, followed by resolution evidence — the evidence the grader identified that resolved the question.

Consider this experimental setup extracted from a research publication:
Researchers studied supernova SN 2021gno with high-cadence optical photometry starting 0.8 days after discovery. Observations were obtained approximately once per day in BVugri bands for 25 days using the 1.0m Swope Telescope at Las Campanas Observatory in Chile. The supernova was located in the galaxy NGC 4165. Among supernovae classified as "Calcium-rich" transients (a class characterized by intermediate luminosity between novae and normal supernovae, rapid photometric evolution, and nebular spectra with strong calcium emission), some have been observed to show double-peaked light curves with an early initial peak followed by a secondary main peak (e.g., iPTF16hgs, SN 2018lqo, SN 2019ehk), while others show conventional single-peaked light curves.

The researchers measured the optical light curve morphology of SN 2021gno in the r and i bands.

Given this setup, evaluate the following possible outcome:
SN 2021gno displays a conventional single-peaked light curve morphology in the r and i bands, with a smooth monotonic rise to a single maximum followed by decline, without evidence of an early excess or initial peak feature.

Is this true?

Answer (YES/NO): NO